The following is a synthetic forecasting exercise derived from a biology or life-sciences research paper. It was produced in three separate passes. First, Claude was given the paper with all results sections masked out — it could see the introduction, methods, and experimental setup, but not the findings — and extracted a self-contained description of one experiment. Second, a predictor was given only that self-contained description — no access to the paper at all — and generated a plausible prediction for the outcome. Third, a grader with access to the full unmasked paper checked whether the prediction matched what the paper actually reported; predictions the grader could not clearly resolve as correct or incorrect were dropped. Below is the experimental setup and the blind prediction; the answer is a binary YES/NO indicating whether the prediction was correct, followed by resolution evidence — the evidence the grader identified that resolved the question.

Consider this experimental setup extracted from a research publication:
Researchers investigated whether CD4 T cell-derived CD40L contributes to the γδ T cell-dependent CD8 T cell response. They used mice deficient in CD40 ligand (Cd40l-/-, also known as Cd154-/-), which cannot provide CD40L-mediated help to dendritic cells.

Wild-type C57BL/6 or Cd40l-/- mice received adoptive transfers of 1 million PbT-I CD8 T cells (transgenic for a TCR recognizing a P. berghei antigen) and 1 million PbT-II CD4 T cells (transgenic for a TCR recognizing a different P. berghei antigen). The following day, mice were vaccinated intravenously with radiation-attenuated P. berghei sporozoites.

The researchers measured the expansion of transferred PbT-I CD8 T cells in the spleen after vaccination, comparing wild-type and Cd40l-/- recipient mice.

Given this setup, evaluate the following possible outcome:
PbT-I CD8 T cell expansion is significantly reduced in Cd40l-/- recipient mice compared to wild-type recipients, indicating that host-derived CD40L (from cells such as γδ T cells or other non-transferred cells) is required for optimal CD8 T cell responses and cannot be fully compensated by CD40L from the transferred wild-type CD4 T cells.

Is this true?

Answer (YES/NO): NO